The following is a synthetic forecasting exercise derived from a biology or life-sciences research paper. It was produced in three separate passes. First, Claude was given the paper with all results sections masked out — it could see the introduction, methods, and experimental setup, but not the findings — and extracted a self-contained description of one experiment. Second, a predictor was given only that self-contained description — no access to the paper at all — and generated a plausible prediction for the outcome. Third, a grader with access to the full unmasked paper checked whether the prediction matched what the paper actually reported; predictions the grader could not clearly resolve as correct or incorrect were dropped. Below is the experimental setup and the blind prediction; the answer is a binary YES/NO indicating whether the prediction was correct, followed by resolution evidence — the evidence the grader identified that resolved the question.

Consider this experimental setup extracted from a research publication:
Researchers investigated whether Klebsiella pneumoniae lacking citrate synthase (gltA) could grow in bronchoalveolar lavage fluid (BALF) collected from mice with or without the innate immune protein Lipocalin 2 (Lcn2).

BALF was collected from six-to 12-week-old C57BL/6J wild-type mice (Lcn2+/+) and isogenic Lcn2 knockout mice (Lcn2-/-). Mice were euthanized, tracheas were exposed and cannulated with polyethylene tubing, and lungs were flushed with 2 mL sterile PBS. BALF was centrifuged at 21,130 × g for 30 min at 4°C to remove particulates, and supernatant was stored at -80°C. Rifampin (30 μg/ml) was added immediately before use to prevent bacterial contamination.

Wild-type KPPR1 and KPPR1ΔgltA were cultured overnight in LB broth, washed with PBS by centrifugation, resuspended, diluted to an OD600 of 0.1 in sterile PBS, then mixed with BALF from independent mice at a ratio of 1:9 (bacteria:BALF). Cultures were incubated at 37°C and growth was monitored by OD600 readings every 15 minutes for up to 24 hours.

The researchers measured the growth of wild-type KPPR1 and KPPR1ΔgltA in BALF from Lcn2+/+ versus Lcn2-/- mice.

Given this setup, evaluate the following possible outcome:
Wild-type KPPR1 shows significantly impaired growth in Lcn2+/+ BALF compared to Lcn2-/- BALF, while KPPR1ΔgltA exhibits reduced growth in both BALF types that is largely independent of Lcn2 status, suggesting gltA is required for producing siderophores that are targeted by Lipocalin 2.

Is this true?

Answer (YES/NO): NO